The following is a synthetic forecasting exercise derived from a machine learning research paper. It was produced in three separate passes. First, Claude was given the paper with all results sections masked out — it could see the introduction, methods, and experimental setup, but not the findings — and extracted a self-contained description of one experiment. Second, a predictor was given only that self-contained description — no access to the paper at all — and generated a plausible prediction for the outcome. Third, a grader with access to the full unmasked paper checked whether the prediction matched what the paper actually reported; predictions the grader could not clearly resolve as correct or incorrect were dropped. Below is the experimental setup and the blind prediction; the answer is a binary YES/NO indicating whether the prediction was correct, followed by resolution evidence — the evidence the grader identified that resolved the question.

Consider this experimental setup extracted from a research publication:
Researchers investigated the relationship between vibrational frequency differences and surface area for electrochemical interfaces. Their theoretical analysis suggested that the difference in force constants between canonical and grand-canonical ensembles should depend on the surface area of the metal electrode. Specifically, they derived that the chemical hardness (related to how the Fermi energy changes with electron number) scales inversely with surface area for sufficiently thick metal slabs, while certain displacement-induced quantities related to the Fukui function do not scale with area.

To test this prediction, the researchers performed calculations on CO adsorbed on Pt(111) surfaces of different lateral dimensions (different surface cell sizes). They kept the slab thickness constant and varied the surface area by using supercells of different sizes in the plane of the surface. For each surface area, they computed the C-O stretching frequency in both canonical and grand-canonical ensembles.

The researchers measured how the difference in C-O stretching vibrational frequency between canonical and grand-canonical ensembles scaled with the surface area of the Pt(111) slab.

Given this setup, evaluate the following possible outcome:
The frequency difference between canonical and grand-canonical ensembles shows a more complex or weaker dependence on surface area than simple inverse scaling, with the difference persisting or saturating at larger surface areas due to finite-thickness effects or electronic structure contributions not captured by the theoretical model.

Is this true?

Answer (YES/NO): NO